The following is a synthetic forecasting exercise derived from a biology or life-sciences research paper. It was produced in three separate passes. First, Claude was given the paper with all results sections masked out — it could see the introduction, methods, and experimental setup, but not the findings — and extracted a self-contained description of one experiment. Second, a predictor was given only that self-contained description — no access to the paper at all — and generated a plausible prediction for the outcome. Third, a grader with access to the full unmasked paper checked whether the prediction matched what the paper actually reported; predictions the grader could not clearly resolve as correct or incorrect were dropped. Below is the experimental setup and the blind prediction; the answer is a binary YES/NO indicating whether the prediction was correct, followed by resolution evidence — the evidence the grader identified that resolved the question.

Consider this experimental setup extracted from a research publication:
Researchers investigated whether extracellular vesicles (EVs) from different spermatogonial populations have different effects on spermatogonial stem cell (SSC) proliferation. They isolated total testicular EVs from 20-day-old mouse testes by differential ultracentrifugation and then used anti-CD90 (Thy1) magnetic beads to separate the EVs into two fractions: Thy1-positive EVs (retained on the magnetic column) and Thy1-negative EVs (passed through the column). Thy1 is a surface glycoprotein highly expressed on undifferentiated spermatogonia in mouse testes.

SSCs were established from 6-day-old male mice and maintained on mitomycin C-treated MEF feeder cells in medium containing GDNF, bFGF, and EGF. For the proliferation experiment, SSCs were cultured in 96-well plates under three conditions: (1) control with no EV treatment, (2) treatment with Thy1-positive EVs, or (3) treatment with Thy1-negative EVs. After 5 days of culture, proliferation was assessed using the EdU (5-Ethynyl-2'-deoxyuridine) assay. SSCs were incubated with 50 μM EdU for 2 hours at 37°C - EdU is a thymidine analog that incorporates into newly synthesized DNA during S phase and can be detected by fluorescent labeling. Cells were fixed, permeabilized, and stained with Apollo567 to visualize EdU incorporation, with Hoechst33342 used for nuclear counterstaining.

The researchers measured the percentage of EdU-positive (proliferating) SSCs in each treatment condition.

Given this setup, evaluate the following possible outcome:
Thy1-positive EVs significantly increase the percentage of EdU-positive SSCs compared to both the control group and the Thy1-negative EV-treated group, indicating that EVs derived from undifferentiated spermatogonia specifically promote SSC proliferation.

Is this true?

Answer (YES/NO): NO